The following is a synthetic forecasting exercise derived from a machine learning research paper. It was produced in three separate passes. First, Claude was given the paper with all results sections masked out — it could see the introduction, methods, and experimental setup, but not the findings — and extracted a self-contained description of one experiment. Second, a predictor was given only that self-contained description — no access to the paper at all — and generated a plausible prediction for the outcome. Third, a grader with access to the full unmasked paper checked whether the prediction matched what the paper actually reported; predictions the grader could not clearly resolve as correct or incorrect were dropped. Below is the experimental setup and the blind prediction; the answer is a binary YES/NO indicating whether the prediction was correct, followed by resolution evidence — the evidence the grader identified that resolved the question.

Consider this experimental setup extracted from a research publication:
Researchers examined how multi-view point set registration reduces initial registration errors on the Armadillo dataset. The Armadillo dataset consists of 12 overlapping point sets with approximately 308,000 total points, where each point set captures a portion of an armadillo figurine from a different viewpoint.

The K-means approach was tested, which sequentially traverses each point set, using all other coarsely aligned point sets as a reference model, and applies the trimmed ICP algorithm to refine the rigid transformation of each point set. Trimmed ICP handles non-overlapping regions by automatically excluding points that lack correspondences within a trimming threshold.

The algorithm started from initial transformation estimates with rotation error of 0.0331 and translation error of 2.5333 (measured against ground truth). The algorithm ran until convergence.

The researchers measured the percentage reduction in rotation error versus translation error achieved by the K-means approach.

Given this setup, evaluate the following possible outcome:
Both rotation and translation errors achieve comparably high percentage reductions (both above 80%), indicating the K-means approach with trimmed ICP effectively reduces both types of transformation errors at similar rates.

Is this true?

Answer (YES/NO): NO